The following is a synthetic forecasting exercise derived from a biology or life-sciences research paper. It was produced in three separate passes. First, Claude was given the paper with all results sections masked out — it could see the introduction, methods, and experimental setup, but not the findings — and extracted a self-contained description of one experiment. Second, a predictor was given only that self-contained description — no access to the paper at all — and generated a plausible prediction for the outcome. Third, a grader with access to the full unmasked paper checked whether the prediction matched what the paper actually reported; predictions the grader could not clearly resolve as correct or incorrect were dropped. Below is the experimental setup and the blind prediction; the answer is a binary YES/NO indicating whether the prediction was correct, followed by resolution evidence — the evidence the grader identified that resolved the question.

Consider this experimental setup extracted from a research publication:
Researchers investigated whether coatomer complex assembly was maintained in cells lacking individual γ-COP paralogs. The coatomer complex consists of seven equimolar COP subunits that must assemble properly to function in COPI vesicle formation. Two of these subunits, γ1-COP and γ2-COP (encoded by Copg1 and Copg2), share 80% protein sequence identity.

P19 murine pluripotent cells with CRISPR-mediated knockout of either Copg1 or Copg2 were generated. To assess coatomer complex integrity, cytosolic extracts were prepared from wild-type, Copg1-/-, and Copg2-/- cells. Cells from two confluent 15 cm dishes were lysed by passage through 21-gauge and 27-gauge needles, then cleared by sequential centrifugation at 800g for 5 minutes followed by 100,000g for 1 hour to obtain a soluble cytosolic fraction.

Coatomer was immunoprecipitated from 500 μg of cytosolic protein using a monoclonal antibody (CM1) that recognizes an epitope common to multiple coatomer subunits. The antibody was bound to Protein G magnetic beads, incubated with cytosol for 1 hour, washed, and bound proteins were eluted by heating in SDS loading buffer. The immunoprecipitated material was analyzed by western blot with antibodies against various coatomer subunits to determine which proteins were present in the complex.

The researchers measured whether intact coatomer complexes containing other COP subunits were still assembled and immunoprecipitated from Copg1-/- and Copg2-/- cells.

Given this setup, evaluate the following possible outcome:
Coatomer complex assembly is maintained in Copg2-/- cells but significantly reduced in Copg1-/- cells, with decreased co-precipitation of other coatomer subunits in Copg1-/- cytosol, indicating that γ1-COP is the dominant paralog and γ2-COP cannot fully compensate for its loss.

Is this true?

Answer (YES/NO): NO